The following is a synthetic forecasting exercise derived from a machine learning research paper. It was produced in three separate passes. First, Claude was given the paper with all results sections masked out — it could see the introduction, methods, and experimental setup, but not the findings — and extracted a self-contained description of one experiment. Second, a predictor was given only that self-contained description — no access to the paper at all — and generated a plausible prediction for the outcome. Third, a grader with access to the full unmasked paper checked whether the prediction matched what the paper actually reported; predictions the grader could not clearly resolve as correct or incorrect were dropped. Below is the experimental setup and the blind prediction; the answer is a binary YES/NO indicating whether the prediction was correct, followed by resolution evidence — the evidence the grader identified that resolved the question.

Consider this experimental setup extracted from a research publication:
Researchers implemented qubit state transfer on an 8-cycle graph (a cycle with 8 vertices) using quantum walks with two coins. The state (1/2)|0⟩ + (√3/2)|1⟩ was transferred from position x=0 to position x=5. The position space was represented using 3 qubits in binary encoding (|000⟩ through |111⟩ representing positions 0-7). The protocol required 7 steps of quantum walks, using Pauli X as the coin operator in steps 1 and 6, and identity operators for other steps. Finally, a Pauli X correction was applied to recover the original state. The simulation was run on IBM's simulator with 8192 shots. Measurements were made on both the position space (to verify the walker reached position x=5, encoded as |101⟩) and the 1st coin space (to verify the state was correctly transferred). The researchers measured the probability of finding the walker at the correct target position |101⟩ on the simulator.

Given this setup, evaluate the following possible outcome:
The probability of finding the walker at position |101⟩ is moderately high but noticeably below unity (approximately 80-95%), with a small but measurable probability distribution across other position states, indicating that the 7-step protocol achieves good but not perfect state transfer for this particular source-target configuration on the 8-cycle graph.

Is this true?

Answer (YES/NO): NO